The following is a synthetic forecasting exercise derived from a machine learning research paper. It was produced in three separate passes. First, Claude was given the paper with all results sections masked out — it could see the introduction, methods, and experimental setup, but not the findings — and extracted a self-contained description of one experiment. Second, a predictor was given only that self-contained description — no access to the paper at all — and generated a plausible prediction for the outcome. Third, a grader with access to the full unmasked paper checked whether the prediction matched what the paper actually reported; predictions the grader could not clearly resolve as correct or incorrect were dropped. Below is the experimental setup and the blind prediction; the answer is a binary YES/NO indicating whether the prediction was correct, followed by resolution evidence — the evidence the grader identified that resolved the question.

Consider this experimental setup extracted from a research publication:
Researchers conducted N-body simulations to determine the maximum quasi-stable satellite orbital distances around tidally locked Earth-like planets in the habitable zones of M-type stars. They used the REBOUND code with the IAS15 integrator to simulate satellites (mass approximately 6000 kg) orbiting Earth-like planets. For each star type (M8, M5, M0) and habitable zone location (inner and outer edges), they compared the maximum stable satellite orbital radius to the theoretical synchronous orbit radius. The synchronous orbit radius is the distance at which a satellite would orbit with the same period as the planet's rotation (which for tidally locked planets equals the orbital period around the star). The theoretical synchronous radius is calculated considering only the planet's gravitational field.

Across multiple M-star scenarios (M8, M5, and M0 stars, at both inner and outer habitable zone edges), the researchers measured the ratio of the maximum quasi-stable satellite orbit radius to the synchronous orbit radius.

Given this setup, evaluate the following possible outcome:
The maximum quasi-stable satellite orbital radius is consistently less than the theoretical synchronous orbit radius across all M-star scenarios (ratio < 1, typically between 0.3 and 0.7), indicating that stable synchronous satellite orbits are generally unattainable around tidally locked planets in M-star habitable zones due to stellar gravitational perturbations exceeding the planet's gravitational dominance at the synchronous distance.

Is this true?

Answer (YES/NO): NO